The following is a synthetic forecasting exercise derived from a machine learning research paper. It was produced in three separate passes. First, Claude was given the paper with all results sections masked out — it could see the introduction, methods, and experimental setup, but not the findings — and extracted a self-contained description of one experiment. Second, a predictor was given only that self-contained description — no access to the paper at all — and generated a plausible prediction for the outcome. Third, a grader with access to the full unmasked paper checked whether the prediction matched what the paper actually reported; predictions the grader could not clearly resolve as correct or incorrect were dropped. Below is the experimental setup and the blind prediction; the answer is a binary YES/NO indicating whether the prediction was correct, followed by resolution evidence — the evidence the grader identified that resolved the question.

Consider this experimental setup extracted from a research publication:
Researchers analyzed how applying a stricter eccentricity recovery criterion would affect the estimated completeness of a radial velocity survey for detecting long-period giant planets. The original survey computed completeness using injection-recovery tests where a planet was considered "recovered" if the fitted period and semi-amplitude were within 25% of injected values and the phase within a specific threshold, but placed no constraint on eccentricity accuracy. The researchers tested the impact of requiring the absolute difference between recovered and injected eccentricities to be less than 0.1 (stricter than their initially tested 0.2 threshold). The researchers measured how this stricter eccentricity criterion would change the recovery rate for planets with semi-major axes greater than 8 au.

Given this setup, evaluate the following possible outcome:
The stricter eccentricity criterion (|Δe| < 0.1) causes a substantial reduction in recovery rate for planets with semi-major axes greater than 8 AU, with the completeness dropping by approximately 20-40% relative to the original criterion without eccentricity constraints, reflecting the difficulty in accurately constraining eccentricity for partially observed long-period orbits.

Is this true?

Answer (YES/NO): YES